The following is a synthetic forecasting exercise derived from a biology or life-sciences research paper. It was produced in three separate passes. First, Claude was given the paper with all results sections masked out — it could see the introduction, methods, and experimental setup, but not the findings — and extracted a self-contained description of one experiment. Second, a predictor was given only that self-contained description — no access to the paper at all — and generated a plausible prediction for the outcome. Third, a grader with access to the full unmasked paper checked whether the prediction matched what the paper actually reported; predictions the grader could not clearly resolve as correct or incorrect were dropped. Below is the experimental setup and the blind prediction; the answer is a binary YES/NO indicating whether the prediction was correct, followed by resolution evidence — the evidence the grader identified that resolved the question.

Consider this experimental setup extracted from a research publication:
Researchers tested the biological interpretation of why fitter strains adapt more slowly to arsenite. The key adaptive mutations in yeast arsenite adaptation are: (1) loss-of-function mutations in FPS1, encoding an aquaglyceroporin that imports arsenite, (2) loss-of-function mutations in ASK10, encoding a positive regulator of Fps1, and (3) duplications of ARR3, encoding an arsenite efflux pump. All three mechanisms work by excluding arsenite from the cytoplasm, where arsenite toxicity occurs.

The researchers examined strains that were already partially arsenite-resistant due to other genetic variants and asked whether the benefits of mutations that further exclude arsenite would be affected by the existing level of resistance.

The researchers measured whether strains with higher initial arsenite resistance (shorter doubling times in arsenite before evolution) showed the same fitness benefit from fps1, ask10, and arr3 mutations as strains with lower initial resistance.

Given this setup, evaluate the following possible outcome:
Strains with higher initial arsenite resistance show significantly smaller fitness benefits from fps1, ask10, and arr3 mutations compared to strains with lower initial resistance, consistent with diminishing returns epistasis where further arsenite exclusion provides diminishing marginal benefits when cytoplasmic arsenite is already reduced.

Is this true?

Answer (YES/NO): YES